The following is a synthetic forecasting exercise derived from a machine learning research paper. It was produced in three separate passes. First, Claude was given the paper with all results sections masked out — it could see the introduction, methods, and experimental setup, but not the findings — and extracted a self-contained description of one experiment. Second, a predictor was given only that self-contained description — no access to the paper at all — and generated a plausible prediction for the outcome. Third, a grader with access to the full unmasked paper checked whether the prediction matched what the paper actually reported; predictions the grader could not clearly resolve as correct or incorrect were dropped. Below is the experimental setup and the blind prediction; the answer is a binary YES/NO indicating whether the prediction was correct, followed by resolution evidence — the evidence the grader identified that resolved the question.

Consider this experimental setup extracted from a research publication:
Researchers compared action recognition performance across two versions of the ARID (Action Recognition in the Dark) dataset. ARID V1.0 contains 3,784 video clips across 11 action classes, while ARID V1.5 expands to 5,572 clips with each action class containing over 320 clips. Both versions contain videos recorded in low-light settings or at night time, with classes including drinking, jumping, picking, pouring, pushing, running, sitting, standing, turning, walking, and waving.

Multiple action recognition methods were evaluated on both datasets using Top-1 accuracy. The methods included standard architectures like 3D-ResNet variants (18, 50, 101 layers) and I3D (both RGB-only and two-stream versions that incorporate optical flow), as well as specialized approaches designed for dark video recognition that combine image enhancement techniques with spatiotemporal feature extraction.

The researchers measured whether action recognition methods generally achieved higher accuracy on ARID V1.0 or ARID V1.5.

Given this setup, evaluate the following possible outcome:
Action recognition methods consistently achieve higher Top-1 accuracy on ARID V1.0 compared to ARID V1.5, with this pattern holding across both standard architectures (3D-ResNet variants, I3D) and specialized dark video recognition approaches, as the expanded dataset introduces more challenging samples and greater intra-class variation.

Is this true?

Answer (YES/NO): YES